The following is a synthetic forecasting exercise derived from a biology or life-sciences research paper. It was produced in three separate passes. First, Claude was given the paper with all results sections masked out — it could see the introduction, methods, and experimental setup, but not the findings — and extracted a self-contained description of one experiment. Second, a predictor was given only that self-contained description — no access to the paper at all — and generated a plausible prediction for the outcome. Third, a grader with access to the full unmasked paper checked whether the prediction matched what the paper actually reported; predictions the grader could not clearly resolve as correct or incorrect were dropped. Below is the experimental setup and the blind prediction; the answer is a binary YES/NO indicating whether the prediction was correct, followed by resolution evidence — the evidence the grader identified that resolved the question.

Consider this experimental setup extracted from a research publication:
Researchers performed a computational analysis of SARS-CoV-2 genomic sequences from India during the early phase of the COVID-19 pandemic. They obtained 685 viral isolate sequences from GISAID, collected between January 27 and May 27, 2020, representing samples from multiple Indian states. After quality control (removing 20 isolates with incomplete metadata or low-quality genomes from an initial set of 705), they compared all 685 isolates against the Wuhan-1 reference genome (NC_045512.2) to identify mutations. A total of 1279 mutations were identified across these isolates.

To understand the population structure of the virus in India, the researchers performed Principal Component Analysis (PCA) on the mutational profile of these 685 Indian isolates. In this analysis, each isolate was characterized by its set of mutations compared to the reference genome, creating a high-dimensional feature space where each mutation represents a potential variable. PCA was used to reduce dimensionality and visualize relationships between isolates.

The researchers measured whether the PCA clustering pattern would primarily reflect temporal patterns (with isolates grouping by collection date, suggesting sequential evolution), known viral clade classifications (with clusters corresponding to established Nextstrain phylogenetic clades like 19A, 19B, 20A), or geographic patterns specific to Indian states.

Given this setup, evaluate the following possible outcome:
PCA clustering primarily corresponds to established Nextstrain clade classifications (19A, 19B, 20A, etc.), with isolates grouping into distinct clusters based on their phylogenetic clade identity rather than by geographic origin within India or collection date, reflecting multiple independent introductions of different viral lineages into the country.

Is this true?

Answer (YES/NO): NO